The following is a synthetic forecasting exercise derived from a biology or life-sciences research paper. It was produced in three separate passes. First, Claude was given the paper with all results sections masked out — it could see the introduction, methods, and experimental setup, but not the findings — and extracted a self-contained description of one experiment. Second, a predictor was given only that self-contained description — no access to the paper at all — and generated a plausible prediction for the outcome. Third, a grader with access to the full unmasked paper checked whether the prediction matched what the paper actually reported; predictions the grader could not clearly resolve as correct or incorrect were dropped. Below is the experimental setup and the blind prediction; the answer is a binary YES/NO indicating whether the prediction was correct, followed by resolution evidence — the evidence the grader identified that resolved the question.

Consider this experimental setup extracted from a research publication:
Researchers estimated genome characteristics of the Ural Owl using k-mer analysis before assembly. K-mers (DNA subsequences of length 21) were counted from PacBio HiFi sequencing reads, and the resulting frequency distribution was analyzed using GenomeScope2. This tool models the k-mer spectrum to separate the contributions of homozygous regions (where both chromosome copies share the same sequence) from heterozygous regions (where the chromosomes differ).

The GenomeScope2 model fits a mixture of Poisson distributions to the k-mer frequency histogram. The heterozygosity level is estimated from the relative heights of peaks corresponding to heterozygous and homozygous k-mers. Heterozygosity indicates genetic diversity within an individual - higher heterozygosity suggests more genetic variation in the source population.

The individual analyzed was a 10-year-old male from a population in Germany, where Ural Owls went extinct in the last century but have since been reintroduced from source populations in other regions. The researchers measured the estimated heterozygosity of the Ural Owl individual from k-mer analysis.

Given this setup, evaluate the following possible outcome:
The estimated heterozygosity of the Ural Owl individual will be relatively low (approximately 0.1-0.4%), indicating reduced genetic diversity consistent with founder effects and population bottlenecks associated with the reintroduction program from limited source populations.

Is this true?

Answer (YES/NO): YES